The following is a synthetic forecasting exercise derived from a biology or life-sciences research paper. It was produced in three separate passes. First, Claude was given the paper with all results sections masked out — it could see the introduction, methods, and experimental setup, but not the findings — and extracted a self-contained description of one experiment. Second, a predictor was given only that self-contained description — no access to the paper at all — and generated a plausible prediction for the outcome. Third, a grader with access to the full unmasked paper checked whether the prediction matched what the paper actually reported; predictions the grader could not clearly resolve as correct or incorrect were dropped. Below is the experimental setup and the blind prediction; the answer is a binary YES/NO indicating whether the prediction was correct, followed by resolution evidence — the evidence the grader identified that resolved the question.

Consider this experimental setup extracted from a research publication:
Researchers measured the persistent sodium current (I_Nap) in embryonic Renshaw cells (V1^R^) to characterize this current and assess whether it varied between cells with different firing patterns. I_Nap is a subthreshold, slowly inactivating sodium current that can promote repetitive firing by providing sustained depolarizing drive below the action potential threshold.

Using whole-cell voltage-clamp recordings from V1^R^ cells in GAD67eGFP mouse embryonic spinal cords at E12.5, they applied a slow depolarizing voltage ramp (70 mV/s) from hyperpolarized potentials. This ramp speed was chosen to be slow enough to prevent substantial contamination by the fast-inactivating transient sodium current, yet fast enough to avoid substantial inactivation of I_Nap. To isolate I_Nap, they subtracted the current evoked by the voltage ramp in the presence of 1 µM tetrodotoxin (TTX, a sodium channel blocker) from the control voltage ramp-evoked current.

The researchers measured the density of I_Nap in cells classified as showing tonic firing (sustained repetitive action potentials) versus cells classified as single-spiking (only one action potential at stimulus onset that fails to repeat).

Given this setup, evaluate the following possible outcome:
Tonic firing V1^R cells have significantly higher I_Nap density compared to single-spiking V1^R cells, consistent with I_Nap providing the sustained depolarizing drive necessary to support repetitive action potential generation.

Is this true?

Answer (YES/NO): YES